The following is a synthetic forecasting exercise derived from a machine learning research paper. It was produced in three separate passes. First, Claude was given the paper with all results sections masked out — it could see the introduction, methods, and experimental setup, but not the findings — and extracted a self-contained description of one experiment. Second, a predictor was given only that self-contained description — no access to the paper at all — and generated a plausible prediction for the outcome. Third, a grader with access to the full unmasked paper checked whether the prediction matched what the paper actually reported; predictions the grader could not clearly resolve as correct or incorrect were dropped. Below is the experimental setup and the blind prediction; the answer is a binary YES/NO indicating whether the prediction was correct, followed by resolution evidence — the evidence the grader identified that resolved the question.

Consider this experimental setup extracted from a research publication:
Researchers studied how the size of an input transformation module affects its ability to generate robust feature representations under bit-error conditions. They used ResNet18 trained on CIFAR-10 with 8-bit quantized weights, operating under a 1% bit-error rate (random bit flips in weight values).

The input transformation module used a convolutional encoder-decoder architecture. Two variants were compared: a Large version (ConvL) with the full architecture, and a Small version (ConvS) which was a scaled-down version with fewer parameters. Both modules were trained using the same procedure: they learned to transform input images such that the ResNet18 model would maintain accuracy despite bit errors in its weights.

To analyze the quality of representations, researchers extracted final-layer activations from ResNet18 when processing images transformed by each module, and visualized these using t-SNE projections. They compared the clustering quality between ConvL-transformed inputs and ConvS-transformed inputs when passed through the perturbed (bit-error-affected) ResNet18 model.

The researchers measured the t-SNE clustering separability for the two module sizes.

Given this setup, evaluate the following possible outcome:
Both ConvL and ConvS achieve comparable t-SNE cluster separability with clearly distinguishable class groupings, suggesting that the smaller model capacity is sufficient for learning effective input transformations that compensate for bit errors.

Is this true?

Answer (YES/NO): NO